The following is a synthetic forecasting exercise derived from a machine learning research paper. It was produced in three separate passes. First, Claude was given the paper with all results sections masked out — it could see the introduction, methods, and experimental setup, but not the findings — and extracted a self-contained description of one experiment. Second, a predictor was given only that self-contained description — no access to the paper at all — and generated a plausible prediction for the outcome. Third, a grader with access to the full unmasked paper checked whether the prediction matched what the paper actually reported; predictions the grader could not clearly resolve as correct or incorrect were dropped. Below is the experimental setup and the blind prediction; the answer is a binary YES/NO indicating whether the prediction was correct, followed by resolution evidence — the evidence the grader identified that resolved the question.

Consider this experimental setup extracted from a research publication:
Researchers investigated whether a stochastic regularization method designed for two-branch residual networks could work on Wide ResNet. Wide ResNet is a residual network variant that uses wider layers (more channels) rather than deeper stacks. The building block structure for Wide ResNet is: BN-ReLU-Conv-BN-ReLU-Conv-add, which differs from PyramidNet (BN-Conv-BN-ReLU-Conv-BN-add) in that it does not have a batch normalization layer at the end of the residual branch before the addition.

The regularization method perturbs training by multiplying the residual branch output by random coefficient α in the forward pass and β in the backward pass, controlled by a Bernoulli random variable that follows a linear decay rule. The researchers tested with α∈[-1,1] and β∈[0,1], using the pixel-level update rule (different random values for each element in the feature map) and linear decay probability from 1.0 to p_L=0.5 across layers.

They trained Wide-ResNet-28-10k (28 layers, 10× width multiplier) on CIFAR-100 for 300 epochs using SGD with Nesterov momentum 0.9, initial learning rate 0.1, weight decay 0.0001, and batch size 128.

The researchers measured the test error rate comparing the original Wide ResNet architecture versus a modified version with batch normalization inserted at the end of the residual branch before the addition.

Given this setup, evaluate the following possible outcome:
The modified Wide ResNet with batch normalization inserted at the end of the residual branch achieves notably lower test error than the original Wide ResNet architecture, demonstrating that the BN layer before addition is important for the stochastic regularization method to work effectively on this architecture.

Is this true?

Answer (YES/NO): YES